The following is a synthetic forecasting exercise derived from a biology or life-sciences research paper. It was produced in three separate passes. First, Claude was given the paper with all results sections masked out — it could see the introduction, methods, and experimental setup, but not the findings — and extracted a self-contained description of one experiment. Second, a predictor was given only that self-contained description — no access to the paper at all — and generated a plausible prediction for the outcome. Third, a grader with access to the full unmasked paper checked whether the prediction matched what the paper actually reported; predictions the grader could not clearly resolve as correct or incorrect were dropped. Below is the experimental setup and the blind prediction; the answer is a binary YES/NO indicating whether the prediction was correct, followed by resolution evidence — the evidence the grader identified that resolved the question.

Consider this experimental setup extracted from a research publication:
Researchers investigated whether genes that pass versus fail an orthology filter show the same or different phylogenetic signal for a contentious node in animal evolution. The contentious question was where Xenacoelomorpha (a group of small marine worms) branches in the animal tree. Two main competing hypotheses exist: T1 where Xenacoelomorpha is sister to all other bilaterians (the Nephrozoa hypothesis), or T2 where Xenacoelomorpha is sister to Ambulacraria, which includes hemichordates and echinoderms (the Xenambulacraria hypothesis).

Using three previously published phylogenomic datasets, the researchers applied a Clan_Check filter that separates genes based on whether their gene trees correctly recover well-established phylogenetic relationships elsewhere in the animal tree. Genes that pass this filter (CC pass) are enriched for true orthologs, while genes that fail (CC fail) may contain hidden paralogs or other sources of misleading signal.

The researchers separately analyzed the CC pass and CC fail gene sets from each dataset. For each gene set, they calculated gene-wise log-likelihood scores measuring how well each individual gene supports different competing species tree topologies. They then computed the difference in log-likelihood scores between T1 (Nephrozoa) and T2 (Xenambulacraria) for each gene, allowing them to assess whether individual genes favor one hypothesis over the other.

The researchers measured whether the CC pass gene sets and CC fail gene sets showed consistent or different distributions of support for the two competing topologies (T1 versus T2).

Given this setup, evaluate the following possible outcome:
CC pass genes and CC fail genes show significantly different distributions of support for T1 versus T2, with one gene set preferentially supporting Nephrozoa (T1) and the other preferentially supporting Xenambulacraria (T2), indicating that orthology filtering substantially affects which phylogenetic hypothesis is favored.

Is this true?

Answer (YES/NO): NO